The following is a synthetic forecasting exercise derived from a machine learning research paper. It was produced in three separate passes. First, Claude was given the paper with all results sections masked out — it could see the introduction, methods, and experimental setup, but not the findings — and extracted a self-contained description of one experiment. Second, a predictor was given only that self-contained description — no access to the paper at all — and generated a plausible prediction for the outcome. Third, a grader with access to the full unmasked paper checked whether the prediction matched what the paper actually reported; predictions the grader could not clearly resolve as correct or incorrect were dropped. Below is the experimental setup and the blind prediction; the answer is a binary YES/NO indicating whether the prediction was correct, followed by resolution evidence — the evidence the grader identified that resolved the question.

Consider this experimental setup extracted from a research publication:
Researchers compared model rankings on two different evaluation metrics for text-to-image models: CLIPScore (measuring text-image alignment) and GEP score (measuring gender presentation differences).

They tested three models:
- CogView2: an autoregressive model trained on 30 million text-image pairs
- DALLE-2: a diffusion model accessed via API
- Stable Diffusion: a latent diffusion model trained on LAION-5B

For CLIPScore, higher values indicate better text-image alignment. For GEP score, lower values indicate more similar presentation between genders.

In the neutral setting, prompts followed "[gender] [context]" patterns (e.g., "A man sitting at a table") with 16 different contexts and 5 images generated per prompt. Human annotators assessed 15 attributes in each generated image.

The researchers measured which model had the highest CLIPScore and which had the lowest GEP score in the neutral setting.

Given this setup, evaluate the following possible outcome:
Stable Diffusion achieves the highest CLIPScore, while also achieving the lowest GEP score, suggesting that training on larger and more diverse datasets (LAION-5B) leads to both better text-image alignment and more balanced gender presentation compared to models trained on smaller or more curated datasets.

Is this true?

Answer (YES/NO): NO